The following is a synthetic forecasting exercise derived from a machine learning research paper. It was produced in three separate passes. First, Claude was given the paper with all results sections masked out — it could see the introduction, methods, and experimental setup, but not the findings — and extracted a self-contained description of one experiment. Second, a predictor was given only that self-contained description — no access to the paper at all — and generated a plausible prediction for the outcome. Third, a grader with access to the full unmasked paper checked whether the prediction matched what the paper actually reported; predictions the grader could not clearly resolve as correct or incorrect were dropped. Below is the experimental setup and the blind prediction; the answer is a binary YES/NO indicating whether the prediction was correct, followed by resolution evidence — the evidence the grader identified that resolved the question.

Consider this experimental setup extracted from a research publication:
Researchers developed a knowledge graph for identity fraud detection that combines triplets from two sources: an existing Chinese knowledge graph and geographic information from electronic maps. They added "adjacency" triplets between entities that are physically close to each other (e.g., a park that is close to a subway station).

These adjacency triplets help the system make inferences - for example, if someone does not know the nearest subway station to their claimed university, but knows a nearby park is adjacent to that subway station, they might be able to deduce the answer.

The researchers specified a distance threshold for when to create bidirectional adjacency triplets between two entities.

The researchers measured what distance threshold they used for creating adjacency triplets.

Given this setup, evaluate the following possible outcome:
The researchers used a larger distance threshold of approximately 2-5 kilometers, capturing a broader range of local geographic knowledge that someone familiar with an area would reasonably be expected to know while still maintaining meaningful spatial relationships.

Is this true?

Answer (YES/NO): NO